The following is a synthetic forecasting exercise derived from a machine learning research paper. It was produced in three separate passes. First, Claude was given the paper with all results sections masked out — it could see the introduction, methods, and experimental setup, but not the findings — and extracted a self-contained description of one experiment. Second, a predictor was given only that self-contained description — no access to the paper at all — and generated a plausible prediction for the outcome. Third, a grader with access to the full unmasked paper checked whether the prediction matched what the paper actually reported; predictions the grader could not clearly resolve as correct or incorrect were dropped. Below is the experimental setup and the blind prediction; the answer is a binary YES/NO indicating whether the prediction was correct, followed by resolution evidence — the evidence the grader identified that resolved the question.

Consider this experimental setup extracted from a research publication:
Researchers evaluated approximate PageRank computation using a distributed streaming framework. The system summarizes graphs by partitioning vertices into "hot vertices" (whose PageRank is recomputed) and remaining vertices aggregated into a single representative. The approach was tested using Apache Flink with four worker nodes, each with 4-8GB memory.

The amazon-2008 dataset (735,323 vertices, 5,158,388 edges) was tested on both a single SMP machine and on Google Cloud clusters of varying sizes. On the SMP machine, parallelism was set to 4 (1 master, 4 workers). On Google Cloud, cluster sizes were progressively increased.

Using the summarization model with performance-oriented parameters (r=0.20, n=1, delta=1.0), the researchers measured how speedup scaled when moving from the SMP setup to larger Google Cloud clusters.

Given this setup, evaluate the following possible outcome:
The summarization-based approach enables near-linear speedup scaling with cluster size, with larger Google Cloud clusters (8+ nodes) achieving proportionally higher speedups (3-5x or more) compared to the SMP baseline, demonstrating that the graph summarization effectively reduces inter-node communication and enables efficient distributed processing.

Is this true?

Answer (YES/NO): NO